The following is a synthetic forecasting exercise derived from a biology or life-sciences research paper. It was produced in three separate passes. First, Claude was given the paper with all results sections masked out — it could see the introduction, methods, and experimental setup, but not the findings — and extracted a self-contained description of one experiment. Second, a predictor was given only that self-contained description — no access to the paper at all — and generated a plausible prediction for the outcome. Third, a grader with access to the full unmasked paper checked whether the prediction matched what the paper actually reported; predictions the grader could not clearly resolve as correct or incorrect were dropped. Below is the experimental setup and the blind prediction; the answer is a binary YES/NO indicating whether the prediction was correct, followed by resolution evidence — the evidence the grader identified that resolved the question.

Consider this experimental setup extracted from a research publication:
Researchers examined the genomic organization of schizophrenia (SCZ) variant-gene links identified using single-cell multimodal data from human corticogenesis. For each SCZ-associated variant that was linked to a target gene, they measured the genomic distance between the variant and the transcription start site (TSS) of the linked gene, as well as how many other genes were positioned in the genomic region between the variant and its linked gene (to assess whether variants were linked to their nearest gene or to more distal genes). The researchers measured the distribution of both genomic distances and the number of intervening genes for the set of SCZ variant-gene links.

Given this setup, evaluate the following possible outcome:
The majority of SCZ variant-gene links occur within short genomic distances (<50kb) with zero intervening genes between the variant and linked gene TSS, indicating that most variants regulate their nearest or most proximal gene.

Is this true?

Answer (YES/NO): NO